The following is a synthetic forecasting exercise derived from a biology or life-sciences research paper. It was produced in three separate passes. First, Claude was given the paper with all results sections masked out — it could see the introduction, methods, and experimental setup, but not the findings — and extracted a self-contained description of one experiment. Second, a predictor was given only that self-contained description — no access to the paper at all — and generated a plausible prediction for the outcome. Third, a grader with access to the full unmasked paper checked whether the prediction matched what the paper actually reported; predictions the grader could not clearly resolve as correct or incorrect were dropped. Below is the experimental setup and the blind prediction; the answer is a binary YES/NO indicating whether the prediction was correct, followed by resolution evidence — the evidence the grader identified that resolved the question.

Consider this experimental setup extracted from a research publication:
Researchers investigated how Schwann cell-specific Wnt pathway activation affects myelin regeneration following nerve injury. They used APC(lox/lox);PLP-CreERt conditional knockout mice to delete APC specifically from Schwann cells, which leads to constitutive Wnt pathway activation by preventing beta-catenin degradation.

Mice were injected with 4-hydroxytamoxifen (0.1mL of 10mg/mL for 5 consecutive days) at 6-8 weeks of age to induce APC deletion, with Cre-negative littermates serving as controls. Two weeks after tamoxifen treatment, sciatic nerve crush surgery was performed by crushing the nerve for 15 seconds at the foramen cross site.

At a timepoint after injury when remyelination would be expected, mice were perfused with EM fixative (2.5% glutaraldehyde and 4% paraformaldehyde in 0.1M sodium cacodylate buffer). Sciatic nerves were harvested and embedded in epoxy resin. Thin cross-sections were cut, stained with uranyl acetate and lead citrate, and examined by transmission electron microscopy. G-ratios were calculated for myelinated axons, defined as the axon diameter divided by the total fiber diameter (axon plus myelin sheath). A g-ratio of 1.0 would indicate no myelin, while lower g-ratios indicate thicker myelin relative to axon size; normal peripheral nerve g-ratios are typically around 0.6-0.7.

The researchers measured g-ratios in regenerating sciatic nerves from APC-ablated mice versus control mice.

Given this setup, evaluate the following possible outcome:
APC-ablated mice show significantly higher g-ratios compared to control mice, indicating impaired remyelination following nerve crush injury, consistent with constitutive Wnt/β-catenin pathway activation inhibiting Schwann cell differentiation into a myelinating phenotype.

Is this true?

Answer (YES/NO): NO